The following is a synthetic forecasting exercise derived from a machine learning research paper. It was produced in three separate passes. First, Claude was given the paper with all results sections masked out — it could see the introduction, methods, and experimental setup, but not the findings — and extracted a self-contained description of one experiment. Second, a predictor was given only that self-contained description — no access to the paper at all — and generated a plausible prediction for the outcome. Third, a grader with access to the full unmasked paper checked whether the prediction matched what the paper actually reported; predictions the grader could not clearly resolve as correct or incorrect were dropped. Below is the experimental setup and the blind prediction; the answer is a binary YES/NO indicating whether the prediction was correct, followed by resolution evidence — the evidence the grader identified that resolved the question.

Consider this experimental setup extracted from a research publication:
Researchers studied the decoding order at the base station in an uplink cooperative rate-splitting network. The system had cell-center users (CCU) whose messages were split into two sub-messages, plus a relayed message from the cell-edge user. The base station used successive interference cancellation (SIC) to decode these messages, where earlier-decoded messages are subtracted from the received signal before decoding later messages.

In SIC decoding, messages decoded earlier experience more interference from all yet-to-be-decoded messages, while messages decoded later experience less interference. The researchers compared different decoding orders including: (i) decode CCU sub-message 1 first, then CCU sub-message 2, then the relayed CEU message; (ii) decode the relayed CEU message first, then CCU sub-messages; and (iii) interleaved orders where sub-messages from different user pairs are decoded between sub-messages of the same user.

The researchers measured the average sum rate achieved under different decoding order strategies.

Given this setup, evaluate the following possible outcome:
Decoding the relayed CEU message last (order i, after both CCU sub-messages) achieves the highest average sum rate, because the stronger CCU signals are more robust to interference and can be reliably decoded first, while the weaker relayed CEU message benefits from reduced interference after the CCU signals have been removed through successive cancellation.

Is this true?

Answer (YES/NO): NO